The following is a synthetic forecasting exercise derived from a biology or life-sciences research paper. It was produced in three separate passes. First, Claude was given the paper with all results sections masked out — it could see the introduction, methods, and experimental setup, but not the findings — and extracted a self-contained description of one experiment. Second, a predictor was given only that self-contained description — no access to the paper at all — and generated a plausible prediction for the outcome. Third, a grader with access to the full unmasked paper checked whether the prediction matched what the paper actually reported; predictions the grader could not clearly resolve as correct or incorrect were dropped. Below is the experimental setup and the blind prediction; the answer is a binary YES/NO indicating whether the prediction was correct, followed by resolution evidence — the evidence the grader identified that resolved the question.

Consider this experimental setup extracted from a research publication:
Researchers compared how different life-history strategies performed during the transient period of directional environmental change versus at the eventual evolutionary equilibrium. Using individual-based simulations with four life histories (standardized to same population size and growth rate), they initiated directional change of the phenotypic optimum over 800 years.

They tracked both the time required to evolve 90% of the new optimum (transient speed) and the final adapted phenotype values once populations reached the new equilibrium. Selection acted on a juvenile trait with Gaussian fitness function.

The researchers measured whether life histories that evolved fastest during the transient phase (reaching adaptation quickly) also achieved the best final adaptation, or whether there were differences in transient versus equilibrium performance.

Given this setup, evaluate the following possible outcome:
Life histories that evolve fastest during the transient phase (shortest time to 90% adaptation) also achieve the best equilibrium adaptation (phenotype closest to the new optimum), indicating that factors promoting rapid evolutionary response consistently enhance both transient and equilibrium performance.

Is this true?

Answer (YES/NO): NO